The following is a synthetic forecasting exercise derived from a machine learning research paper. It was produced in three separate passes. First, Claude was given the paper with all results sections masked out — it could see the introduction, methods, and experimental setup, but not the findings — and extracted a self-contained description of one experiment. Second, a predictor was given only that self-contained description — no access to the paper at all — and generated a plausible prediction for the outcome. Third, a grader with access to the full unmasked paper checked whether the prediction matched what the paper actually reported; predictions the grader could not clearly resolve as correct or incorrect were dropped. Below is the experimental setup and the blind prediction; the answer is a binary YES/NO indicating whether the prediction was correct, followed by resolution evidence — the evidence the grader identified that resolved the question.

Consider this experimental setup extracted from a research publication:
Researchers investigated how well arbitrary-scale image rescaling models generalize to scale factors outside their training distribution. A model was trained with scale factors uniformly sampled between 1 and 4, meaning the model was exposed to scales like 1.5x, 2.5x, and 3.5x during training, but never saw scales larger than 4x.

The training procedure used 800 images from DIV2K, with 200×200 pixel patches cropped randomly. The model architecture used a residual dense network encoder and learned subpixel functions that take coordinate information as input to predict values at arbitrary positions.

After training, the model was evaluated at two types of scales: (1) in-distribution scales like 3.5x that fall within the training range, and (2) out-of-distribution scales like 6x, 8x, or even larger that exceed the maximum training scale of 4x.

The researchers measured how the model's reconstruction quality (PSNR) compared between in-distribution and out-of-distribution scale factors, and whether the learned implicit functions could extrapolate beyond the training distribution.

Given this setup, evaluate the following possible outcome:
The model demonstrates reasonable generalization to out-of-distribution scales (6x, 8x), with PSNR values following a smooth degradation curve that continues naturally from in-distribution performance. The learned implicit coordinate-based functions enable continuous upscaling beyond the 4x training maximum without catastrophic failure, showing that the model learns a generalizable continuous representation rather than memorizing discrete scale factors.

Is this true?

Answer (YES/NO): YES